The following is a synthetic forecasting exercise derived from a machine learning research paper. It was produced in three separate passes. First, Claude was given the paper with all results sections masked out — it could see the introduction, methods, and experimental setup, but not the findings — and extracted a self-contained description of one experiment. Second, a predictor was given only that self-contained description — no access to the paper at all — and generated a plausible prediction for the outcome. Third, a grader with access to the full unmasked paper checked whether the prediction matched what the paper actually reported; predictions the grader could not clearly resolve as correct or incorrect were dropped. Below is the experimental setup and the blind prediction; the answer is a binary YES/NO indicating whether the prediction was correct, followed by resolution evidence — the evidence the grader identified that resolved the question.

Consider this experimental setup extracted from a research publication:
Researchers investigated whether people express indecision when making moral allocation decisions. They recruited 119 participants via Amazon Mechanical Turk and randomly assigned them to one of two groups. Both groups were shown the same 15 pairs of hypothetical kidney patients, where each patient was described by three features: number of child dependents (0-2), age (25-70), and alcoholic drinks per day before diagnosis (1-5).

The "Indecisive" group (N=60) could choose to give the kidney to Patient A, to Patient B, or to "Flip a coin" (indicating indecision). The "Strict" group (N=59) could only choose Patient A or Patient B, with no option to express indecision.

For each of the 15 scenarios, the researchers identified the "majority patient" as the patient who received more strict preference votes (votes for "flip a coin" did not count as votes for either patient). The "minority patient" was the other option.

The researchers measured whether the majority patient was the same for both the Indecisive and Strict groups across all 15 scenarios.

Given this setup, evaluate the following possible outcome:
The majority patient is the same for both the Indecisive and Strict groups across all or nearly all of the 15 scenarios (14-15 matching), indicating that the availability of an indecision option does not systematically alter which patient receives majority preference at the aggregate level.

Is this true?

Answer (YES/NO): YES